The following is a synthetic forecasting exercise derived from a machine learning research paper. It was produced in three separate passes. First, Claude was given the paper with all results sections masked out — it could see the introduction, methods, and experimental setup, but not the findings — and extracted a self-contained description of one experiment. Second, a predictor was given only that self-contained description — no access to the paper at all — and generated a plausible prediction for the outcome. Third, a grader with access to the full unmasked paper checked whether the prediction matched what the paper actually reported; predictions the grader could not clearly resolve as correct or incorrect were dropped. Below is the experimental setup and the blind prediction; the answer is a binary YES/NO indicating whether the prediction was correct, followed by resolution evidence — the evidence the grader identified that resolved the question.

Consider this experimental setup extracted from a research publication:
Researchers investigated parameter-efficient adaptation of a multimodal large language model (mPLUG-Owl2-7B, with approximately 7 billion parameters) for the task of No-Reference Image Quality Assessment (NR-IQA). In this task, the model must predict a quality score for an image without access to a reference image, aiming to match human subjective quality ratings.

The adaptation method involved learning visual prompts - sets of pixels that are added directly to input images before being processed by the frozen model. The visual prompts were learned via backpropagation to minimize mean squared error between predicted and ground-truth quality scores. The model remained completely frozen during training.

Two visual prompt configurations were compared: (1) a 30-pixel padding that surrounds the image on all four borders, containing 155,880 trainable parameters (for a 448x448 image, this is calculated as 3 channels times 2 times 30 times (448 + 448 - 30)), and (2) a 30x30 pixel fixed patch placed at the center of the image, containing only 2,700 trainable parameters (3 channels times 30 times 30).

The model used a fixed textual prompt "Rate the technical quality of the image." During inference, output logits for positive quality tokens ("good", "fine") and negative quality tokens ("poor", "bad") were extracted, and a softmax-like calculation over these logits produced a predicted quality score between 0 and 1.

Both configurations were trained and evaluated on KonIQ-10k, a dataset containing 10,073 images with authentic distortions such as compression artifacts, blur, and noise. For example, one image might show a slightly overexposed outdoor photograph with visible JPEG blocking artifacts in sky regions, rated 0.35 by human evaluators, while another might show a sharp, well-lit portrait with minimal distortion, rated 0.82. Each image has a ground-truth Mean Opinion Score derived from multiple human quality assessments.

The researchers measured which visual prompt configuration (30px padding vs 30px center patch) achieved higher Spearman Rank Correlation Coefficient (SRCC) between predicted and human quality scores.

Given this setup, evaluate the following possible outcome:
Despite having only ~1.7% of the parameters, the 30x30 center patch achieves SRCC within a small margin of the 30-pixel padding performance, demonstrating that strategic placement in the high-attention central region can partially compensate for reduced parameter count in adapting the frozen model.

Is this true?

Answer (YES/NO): NO